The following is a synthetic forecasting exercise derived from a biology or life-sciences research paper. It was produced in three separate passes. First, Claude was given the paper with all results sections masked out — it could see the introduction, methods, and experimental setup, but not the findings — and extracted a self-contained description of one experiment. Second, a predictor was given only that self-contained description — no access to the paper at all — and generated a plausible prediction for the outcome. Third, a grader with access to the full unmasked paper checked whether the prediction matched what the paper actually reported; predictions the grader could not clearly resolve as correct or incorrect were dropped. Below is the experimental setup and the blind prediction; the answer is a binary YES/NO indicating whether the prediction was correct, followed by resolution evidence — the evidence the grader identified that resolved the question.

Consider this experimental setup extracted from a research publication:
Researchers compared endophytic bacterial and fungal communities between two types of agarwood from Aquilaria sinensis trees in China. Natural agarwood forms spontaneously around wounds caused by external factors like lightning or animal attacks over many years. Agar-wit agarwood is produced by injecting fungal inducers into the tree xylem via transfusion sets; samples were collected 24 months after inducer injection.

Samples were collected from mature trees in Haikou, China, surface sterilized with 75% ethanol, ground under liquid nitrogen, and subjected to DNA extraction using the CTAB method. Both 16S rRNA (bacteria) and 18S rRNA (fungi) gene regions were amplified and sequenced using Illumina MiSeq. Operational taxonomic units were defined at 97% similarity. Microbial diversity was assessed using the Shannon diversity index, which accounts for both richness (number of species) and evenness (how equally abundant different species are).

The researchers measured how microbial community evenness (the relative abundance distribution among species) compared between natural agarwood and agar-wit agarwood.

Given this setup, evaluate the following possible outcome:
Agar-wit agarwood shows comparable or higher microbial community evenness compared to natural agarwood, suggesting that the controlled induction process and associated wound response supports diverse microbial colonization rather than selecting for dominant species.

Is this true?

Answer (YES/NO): NO